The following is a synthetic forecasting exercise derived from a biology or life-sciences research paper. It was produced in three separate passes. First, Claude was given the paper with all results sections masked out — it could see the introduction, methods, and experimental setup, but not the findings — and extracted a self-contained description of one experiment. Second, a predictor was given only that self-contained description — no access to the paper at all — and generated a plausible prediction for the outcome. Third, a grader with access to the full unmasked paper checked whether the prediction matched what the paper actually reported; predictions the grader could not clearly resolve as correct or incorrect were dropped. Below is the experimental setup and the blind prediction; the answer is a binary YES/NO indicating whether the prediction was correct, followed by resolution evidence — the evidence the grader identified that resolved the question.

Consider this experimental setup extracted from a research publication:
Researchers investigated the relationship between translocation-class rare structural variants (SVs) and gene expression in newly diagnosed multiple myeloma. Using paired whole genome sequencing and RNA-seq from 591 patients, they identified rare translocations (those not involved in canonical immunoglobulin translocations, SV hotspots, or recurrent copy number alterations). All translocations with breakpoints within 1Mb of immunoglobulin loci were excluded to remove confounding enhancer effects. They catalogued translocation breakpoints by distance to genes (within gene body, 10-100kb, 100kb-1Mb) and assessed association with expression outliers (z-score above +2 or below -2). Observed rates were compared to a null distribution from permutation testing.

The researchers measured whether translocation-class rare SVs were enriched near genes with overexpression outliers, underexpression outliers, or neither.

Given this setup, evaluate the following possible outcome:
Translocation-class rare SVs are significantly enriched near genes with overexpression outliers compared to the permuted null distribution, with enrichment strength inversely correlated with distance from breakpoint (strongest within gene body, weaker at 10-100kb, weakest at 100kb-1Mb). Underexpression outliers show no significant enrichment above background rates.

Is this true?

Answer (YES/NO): NO